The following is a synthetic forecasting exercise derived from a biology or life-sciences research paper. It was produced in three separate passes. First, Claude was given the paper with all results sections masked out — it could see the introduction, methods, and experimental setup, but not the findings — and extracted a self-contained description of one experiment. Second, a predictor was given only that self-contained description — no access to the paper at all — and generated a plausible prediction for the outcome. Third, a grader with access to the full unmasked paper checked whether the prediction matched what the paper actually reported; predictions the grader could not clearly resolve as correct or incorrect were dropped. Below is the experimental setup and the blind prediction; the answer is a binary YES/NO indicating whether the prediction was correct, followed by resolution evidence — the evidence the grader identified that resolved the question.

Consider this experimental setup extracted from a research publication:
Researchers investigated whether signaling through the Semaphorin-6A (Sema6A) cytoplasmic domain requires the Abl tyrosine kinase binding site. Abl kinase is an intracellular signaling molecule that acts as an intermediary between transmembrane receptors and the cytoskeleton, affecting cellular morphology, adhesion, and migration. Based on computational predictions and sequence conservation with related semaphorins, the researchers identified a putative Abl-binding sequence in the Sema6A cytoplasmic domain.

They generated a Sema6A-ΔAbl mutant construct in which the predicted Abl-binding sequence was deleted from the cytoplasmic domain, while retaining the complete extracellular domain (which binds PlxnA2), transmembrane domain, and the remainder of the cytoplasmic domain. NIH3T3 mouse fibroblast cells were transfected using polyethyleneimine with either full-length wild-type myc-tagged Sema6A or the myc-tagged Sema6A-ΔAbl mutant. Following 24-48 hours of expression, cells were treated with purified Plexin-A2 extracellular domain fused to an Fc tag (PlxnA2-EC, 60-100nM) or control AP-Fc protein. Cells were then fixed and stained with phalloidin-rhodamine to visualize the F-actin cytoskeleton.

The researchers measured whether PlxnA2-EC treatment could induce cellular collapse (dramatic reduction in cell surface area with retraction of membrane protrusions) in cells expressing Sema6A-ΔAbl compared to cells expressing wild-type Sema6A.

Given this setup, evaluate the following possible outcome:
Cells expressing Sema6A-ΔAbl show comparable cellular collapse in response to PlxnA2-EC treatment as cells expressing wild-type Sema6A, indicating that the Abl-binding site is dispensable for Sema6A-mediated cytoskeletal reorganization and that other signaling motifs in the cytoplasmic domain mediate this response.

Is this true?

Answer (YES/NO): NO